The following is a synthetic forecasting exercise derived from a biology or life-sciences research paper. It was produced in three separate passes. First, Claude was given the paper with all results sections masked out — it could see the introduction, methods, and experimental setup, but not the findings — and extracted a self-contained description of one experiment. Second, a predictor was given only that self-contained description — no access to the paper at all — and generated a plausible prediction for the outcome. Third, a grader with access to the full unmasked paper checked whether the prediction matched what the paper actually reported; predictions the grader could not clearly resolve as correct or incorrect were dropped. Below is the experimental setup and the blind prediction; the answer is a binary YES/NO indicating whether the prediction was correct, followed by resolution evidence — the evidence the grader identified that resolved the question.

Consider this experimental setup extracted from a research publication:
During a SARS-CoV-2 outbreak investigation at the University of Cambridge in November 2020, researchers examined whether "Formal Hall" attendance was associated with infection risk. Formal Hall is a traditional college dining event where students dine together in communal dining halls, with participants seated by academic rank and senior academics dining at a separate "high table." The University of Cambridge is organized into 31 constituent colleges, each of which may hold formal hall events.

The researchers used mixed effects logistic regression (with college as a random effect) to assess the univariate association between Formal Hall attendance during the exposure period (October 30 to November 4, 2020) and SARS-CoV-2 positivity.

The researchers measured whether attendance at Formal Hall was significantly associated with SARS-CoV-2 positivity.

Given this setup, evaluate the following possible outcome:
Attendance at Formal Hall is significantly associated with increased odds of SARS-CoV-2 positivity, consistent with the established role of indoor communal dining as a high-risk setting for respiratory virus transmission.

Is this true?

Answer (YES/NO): YES